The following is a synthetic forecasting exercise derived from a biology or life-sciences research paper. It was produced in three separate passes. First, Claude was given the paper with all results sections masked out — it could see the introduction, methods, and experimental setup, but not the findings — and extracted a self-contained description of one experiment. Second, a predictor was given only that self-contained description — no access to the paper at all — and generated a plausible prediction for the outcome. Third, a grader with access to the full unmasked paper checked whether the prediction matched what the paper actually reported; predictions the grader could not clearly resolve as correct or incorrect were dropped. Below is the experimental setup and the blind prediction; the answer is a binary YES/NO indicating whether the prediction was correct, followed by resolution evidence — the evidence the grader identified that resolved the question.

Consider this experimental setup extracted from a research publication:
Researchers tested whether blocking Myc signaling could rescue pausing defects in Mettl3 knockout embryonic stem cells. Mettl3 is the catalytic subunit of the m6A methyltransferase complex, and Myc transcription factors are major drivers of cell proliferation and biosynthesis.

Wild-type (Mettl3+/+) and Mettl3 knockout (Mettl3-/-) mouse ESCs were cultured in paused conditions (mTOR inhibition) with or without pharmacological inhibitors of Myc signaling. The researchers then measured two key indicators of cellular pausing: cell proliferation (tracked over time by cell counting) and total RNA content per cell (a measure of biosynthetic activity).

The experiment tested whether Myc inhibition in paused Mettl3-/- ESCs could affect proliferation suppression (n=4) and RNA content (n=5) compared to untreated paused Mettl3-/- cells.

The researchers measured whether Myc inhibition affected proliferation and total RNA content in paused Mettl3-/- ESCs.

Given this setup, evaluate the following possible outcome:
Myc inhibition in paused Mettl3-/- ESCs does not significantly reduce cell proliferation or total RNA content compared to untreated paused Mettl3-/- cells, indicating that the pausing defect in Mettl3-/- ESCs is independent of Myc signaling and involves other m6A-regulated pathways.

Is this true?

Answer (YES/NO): NO